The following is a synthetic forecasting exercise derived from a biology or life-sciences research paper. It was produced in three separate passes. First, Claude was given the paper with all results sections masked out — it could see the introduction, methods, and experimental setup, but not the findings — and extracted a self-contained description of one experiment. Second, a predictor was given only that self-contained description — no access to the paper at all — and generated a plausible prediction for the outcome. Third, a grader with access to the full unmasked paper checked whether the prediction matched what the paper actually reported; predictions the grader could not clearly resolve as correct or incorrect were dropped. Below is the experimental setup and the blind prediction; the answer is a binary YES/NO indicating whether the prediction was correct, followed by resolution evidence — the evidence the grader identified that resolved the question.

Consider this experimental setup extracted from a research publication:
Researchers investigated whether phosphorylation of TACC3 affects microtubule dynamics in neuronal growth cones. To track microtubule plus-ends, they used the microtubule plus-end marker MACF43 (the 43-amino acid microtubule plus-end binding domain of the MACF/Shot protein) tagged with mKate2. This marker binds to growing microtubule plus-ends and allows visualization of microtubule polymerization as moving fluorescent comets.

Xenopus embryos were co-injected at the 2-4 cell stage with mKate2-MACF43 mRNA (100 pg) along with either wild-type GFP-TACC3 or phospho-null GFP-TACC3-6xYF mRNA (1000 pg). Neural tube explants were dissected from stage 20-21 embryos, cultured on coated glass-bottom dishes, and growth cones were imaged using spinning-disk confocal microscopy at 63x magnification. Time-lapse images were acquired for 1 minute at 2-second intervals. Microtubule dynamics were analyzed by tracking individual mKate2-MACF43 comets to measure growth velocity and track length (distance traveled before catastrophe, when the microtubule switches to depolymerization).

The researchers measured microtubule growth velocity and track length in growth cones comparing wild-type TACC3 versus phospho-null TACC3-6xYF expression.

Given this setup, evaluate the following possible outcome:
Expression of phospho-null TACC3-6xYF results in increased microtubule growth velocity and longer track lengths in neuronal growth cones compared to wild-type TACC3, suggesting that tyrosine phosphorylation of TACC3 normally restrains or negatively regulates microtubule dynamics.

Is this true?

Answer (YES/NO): YES